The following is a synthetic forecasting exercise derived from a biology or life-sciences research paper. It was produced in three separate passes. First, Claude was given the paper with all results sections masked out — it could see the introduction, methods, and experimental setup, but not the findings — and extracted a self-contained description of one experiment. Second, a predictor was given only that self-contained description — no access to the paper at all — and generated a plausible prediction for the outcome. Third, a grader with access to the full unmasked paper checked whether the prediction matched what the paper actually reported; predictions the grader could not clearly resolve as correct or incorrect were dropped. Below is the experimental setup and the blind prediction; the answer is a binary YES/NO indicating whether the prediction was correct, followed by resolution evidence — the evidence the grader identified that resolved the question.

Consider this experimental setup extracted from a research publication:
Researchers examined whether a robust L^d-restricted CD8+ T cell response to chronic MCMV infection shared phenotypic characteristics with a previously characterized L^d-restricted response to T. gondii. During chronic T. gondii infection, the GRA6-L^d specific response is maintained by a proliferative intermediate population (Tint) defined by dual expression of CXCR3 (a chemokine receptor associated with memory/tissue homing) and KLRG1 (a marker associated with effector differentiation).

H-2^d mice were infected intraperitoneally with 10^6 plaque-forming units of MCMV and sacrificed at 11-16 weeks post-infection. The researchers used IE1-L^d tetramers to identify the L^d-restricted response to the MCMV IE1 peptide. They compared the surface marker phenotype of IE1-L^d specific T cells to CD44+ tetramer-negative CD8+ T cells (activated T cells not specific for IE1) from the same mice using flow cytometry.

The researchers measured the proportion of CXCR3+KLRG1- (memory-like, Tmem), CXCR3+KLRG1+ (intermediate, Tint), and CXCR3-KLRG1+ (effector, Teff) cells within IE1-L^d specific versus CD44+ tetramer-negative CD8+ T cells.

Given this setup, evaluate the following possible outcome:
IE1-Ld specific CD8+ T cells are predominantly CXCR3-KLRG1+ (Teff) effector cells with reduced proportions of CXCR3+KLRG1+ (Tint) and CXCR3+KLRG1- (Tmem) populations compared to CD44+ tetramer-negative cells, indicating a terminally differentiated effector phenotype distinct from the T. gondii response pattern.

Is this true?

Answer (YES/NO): NO